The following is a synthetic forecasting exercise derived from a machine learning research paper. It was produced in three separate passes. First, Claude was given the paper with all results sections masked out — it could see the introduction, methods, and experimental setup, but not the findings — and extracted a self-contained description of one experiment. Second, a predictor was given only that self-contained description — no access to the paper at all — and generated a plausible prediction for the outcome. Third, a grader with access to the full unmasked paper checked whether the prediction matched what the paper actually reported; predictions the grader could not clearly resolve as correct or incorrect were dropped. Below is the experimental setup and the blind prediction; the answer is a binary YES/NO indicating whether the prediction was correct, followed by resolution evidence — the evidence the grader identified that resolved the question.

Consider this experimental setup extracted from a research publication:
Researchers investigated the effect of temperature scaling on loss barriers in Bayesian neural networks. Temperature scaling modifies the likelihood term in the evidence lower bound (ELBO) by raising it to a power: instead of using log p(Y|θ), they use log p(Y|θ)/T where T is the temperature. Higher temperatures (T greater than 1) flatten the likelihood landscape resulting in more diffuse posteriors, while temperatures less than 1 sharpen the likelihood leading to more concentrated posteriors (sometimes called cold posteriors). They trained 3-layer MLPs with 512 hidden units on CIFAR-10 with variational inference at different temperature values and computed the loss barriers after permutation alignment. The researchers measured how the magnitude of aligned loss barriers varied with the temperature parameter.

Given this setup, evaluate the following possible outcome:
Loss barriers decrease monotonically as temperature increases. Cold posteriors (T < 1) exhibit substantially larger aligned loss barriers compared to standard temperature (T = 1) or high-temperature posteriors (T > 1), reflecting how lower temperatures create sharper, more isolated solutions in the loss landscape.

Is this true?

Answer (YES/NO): NO